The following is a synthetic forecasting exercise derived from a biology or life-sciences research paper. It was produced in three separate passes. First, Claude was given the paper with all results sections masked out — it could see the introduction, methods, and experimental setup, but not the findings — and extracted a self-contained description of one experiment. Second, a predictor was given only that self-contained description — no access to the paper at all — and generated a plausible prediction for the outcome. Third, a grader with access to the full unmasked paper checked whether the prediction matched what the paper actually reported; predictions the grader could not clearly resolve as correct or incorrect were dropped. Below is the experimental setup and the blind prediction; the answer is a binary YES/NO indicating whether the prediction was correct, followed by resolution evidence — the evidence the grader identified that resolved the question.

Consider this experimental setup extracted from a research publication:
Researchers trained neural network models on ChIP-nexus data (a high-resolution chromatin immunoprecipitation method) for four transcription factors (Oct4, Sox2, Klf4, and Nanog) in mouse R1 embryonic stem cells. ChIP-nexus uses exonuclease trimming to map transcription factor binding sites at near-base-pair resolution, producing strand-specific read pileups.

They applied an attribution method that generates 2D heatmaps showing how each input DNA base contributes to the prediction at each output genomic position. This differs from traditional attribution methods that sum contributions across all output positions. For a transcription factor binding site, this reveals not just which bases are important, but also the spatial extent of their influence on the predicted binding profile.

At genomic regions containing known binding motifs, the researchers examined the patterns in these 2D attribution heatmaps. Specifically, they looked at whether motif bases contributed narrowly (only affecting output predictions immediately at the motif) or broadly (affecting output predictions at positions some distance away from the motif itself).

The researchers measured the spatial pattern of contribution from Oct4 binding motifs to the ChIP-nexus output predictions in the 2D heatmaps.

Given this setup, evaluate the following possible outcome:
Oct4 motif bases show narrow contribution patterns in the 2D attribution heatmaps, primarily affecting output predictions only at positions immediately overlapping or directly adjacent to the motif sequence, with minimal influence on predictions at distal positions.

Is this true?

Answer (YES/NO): NO